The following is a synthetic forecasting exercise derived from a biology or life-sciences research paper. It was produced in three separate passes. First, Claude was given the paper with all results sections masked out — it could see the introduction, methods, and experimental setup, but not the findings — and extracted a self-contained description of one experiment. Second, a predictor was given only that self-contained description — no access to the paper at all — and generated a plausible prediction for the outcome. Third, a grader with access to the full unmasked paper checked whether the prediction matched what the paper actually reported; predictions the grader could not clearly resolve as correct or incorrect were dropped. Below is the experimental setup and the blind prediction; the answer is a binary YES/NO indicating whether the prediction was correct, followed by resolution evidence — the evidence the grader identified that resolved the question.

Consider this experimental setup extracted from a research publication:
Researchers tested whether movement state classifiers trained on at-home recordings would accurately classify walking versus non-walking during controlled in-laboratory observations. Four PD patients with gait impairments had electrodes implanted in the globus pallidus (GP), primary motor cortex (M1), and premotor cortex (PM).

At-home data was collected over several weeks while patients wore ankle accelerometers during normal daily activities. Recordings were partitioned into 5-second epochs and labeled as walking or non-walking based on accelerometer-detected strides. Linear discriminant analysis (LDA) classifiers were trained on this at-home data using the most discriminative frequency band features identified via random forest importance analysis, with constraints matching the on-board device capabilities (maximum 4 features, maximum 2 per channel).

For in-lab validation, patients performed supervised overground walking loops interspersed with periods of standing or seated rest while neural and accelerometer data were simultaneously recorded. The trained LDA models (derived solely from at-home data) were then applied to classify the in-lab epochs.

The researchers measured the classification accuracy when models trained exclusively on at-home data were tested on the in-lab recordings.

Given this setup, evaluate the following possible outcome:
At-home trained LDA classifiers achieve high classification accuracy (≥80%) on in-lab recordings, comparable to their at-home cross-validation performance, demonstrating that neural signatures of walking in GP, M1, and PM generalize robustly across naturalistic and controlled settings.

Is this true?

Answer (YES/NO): NO